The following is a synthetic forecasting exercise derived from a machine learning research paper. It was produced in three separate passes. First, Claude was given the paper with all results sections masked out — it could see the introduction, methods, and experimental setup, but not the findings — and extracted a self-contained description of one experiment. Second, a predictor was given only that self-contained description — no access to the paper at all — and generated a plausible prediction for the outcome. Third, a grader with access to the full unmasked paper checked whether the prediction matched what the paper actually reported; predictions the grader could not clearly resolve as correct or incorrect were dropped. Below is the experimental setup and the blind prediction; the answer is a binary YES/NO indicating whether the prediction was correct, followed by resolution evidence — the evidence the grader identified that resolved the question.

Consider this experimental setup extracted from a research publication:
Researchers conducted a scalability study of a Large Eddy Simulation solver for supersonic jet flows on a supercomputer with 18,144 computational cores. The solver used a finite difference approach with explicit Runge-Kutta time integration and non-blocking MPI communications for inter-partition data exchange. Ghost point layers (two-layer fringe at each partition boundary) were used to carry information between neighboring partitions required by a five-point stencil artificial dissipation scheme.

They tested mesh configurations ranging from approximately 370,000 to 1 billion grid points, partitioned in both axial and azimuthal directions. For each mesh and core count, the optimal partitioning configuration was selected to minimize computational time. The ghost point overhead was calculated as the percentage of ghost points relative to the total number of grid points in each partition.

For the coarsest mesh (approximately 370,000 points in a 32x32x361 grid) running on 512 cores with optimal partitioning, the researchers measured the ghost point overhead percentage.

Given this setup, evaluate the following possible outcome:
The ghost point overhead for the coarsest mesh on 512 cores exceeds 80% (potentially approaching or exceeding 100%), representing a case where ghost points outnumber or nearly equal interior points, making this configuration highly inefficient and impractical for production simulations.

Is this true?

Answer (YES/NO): NO